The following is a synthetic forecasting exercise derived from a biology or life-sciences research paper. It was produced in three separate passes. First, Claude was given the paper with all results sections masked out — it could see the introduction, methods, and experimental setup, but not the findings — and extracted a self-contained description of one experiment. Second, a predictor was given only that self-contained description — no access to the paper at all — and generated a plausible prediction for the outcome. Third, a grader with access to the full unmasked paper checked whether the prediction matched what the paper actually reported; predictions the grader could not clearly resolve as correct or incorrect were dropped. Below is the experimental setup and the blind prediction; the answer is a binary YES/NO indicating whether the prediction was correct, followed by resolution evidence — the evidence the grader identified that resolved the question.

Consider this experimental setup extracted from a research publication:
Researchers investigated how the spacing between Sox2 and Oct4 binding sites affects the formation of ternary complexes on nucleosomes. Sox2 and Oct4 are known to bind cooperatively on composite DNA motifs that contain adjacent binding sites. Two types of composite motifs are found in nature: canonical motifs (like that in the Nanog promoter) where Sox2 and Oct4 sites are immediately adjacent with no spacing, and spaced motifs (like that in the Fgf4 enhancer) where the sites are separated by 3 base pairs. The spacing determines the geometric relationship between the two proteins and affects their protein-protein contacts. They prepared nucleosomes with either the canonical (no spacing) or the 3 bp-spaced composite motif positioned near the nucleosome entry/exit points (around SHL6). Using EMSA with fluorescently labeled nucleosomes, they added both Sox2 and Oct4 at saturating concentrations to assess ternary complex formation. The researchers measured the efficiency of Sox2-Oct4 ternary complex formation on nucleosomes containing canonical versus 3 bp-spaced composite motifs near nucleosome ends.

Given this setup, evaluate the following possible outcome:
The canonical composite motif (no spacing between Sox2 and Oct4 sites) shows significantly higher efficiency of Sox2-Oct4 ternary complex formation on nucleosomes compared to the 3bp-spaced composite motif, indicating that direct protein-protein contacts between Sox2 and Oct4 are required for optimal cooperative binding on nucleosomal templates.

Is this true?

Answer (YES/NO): YES